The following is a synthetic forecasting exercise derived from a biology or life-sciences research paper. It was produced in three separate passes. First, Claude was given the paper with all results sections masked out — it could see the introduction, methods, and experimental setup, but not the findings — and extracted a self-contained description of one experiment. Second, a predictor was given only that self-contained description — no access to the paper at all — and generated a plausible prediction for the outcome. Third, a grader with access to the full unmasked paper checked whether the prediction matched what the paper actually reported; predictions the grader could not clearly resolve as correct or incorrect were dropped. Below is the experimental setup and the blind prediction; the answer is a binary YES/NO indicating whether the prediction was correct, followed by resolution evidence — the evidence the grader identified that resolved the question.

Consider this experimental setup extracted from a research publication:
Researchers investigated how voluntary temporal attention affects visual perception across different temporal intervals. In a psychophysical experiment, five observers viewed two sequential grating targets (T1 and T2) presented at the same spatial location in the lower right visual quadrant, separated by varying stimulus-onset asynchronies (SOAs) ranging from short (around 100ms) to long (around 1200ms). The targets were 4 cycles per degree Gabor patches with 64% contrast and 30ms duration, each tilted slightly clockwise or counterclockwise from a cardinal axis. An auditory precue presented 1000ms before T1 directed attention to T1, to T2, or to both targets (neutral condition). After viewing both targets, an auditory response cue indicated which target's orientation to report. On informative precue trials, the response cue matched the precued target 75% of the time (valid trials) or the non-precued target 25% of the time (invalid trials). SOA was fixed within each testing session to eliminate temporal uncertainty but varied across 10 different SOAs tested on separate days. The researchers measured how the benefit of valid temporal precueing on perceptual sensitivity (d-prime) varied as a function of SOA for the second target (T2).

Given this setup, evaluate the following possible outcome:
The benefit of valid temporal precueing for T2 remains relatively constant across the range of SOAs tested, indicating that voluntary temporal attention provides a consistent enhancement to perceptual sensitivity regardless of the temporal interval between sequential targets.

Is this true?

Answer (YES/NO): NO